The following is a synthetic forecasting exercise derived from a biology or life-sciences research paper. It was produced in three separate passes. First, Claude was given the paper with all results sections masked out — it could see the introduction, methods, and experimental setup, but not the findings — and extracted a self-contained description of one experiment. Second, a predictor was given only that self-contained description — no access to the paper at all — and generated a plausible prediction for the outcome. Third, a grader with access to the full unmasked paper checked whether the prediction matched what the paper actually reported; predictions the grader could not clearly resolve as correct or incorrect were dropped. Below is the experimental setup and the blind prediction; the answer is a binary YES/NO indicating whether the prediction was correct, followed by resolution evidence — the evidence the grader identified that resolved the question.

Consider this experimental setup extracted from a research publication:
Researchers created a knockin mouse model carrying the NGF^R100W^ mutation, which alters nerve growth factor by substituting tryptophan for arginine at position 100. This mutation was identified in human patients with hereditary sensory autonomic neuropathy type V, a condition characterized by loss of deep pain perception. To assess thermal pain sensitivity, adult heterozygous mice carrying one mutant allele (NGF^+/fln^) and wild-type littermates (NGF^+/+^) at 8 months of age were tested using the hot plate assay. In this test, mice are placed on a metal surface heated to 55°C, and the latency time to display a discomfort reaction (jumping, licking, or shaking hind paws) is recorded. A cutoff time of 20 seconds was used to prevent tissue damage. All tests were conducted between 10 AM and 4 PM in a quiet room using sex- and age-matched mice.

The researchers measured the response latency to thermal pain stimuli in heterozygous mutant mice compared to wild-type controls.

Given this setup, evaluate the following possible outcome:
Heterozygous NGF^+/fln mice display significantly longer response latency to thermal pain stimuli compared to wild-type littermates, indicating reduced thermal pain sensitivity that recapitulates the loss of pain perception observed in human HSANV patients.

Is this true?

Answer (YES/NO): YES